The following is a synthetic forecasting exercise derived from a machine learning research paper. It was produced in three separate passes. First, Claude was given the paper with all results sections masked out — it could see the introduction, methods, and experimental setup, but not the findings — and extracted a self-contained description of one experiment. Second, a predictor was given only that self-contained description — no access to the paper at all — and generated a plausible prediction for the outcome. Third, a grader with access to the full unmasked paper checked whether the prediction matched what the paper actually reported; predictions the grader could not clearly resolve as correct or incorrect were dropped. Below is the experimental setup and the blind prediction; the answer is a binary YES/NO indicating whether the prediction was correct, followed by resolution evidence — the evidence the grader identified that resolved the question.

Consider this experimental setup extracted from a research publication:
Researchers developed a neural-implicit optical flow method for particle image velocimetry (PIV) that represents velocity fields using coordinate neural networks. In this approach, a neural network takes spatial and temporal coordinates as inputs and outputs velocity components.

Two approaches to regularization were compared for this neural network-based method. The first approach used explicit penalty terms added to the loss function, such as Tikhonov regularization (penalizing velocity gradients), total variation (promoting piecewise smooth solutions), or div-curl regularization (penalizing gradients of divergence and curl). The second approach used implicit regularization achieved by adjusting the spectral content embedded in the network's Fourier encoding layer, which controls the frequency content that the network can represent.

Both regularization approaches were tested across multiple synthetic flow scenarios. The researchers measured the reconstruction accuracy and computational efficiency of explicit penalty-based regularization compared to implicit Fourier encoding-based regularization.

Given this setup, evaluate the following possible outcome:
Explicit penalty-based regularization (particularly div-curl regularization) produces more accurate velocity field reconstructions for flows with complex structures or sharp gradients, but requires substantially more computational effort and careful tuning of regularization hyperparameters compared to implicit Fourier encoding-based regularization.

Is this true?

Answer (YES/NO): NO